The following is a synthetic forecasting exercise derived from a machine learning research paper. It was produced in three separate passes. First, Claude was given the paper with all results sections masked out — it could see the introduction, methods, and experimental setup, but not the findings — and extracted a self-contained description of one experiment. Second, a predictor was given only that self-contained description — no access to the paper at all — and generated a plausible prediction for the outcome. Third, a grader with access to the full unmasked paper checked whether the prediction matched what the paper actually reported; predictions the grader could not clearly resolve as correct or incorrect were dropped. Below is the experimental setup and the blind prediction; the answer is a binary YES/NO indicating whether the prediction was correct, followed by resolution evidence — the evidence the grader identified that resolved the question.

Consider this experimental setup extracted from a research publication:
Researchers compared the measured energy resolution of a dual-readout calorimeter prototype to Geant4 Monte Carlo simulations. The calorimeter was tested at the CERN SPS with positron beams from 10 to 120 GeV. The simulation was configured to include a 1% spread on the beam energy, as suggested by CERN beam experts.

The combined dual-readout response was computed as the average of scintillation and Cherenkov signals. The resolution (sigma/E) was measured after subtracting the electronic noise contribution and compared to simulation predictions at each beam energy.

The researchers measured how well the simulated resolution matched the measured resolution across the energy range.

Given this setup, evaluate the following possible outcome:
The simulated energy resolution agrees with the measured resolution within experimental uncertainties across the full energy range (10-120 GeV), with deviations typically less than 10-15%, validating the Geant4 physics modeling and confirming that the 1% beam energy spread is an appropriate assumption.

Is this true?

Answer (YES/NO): NO